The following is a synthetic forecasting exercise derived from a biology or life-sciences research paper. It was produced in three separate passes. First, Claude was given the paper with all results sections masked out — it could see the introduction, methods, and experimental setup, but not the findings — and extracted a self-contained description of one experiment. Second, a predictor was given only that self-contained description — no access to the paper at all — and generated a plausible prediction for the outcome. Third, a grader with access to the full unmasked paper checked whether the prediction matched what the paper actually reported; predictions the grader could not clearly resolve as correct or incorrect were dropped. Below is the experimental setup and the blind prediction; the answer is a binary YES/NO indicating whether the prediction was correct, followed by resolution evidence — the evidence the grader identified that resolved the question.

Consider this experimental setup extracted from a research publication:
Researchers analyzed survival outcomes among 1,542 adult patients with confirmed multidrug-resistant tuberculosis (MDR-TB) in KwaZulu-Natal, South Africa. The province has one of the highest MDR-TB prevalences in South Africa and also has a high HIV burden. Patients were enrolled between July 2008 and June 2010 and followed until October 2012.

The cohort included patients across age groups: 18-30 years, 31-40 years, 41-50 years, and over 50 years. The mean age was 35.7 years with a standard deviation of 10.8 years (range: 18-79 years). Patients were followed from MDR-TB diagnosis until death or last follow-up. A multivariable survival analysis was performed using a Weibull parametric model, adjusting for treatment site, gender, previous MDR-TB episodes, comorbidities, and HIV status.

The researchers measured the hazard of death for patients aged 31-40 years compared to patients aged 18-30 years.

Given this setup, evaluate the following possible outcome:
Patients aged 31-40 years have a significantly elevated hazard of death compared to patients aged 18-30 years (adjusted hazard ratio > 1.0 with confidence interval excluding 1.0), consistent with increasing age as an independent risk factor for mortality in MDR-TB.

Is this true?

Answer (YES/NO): YES